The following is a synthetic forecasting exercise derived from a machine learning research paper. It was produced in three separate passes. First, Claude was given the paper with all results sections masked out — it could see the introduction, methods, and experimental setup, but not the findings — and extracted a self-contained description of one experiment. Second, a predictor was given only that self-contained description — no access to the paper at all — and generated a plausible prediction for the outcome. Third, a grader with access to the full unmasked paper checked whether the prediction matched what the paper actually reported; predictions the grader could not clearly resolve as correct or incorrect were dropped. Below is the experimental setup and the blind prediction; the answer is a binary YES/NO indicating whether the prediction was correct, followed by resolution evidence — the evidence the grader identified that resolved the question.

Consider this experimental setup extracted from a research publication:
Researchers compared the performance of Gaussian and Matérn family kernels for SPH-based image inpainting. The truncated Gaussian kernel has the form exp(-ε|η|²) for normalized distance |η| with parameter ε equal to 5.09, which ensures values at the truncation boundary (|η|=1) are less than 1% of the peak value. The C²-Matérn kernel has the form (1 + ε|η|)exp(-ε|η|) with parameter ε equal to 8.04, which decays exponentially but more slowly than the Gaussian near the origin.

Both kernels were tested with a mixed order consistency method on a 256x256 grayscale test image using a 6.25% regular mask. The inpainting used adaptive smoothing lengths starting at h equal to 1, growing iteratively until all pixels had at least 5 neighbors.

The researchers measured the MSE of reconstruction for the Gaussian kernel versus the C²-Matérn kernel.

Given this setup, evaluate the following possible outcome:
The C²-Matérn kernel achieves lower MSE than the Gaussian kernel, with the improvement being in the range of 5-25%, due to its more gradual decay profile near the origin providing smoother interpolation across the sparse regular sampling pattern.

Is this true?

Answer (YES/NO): YES